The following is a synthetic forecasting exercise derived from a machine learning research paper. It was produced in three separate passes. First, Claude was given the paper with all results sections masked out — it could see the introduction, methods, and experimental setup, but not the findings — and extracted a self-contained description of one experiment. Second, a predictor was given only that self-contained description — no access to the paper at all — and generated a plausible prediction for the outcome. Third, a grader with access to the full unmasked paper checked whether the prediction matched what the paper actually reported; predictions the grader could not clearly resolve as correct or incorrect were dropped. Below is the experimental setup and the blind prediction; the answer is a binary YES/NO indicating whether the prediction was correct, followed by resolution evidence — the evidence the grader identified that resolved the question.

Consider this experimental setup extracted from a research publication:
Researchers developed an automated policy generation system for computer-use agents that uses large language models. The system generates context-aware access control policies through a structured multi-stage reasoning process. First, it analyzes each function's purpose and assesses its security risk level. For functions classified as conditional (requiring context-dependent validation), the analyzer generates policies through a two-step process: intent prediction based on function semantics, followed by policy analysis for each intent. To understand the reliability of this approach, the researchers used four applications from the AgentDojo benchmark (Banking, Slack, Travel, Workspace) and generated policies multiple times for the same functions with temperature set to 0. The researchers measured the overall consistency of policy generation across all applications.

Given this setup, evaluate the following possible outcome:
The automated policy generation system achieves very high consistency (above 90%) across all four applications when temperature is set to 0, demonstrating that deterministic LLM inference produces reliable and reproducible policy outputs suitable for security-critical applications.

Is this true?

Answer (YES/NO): NO